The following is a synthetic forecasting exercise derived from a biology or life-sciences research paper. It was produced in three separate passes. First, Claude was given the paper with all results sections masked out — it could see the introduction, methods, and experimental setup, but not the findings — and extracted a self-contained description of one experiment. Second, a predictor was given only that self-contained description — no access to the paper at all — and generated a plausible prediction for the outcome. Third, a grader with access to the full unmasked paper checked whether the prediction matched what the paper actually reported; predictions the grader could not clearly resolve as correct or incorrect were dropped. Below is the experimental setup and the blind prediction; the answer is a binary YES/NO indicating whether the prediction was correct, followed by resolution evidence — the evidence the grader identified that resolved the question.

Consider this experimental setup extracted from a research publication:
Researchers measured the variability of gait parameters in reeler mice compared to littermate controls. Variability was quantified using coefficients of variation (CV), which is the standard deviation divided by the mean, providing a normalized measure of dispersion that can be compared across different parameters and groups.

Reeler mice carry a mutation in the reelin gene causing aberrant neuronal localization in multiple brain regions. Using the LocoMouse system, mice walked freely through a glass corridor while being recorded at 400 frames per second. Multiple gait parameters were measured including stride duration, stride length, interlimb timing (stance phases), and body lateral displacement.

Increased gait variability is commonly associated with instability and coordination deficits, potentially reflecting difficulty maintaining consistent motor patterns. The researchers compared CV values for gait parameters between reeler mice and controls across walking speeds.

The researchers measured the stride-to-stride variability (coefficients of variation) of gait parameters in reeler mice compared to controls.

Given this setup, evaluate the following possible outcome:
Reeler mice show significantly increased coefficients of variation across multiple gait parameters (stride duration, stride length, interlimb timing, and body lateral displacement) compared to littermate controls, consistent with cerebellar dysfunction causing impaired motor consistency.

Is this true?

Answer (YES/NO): NO